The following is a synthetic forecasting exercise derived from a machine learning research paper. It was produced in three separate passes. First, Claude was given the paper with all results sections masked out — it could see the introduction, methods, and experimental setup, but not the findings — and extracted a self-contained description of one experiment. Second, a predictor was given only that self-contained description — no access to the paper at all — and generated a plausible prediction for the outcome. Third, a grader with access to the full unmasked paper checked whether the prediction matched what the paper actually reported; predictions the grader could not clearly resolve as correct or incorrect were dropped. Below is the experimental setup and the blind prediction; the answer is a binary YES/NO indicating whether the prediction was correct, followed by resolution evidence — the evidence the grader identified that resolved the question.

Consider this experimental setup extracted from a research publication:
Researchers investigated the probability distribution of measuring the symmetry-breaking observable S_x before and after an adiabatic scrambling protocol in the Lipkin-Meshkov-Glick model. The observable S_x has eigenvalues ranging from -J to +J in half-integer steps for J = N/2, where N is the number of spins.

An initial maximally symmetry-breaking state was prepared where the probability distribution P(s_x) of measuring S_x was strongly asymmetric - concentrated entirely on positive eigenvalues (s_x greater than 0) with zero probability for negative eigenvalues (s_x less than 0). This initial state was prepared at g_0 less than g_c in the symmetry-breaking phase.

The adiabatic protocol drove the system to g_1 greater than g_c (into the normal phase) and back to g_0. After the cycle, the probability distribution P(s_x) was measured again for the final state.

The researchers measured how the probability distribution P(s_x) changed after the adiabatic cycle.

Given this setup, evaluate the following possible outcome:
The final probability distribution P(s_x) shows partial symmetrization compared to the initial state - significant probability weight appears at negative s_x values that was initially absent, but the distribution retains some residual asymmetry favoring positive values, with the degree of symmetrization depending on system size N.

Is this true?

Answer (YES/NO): NO